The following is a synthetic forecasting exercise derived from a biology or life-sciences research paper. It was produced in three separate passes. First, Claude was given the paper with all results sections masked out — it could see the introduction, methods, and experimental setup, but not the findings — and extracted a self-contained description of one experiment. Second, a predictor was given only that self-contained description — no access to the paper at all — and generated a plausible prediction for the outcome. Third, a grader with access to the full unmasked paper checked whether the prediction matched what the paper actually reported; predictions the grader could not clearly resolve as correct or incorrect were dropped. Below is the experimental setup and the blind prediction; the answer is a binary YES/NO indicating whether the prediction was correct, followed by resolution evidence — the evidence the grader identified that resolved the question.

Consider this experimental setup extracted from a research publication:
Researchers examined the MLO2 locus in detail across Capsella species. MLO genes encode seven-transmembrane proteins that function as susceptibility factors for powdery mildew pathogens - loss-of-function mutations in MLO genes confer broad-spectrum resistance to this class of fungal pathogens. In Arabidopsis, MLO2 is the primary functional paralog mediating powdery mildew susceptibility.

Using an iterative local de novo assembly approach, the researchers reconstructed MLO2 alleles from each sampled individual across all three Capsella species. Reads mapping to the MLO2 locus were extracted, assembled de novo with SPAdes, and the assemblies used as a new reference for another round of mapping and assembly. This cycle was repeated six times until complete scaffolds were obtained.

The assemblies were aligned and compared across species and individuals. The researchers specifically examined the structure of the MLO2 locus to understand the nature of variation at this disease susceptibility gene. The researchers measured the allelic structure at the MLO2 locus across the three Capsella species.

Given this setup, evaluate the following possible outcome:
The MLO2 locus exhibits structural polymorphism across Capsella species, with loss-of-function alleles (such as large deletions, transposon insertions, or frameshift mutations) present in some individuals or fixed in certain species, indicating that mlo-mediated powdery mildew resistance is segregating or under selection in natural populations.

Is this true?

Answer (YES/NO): NO